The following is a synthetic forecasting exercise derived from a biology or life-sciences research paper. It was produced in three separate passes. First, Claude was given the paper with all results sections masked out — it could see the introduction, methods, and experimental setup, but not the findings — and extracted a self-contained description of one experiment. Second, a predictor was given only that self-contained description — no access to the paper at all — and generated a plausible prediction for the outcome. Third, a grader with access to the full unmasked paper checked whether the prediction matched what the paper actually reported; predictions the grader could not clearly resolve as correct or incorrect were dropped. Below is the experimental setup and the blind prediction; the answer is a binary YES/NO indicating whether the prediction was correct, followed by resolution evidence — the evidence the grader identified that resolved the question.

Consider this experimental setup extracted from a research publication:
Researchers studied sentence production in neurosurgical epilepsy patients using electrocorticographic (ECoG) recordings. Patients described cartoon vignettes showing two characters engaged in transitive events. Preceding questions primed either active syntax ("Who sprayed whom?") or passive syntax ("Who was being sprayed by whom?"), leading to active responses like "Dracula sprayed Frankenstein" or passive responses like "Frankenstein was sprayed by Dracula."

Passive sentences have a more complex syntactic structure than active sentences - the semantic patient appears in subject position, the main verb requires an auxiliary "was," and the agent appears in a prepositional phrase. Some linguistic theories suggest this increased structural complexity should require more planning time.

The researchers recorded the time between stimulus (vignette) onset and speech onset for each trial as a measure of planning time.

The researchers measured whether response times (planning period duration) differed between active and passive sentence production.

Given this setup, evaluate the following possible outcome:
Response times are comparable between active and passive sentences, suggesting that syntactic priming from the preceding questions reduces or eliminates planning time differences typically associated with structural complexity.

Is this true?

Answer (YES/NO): NO